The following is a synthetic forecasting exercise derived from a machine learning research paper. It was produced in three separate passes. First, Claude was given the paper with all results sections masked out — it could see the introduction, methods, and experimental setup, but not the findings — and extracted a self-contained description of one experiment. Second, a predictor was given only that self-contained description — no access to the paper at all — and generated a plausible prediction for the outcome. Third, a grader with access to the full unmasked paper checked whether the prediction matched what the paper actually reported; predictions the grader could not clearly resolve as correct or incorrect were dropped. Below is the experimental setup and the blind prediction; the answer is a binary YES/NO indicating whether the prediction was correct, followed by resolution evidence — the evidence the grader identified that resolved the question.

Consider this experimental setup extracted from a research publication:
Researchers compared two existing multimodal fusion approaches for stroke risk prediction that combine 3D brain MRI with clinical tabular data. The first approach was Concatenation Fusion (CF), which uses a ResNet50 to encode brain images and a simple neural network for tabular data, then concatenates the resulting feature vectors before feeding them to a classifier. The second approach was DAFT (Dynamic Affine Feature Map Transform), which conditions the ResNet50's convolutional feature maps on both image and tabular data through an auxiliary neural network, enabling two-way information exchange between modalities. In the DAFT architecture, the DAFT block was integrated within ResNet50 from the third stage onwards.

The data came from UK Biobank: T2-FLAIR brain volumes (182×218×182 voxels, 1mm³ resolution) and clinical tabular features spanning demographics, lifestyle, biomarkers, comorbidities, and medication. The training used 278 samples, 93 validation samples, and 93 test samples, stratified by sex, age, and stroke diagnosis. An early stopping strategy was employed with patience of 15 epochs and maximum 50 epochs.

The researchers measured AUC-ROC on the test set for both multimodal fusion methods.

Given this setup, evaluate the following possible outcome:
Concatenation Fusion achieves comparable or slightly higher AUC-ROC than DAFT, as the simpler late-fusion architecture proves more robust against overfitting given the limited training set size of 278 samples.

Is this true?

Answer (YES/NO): NO